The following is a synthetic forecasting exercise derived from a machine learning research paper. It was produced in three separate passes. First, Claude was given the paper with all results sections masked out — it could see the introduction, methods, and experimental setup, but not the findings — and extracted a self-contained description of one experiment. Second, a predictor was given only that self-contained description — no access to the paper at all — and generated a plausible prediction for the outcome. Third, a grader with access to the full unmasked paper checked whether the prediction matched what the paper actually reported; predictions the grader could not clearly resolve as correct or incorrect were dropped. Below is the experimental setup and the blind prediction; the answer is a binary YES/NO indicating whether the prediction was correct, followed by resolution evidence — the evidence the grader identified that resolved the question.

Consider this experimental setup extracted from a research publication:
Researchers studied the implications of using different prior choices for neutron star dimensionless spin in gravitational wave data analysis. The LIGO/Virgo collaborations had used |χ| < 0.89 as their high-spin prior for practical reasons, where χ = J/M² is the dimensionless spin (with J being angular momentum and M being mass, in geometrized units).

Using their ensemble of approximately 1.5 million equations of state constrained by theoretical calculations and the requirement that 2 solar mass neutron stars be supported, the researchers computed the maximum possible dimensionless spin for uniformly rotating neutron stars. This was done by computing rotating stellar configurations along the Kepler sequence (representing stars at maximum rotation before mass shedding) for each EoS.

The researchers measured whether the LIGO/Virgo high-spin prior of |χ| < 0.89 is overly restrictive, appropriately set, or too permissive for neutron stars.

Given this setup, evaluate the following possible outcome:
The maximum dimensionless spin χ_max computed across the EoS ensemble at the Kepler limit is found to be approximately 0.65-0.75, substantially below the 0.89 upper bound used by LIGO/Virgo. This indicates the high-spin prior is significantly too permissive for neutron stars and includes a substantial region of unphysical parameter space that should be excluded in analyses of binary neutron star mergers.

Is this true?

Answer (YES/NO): NO